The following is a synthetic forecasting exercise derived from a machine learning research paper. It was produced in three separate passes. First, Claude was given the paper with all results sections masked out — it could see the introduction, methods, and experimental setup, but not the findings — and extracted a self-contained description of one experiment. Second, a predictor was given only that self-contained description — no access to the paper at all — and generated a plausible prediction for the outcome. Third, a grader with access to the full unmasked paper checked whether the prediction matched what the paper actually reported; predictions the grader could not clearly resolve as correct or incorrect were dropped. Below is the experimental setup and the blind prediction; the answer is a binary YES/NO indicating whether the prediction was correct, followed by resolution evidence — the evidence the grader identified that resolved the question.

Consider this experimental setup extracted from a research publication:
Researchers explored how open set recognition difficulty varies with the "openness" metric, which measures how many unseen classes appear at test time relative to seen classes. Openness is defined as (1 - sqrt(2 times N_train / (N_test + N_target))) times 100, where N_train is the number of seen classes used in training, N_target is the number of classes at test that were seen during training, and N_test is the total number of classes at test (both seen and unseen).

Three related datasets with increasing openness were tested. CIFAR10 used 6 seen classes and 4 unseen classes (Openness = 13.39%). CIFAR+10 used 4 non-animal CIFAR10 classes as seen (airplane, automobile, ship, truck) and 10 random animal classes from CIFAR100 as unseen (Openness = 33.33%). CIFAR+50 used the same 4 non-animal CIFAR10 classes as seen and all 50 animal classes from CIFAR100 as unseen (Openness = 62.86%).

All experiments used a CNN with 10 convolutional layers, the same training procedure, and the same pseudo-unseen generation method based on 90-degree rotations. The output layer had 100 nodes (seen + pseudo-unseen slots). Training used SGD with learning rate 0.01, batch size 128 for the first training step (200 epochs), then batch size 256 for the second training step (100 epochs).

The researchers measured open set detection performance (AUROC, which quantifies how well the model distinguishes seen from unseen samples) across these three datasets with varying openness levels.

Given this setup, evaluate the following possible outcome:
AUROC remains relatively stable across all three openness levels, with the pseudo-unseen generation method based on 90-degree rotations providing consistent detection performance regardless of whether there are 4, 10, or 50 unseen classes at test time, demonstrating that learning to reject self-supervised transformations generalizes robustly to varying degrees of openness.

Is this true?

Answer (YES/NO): NO